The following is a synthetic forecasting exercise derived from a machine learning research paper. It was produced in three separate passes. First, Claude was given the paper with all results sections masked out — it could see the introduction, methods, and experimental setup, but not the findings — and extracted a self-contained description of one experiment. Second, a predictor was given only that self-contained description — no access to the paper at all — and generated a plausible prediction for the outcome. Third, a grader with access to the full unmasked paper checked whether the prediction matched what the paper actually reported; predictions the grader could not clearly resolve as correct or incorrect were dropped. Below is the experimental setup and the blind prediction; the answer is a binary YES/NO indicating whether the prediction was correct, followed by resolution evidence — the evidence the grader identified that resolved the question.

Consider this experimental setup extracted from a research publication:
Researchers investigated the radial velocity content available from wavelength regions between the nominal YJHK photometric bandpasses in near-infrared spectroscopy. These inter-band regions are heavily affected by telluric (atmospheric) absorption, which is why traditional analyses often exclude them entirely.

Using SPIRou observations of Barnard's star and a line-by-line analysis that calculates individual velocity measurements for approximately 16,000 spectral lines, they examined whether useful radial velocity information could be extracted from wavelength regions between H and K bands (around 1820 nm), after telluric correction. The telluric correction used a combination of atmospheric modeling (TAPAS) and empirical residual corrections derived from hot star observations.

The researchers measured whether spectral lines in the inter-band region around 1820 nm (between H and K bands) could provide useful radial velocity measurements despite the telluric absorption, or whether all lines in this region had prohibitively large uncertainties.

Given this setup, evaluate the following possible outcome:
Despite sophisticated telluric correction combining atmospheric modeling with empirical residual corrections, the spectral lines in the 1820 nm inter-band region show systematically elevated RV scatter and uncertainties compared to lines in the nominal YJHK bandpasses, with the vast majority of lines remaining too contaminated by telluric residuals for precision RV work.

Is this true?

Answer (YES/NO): NO